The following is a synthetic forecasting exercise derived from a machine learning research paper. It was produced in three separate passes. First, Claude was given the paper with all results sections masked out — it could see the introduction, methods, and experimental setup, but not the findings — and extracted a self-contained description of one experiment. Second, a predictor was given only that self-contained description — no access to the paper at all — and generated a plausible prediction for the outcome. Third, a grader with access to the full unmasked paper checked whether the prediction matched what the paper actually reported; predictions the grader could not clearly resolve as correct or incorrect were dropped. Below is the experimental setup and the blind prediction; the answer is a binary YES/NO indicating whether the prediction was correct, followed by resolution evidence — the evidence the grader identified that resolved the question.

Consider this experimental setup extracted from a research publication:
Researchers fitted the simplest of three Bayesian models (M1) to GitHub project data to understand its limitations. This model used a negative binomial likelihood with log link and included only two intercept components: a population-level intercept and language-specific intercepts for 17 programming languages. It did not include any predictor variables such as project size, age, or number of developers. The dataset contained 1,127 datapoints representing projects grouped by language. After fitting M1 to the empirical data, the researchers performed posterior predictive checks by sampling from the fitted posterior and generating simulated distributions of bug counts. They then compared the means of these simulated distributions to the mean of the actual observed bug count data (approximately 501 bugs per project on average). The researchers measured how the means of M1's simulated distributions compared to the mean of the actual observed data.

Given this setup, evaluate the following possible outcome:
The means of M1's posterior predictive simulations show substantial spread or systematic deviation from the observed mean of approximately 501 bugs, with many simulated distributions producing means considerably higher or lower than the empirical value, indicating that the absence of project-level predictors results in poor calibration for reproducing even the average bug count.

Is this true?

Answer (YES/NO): YES